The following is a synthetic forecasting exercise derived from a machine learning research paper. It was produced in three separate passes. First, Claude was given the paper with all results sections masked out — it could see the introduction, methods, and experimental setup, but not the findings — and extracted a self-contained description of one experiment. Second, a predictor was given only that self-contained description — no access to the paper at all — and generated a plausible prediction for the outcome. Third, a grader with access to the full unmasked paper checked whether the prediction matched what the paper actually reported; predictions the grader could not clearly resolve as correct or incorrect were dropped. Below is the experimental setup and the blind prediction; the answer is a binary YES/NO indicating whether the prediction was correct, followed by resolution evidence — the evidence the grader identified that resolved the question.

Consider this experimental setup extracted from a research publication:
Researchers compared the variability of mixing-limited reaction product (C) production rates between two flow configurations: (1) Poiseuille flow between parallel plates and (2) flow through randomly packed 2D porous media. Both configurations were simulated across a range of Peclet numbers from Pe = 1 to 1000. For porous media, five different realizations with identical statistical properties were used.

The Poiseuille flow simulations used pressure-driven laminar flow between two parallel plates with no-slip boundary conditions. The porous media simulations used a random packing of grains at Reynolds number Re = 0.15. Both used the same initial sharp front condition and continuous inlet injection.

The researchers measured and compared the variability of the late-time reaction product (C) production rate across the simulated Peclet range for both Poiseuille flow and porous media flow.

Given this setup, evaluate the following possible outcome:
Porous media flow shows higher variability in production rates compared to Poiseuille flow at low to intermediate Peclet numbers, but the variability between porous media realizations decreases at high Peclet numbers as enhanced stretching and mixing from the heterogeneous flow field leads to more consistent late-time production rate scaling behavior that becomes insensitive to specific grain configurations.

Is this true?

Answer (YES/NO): NO